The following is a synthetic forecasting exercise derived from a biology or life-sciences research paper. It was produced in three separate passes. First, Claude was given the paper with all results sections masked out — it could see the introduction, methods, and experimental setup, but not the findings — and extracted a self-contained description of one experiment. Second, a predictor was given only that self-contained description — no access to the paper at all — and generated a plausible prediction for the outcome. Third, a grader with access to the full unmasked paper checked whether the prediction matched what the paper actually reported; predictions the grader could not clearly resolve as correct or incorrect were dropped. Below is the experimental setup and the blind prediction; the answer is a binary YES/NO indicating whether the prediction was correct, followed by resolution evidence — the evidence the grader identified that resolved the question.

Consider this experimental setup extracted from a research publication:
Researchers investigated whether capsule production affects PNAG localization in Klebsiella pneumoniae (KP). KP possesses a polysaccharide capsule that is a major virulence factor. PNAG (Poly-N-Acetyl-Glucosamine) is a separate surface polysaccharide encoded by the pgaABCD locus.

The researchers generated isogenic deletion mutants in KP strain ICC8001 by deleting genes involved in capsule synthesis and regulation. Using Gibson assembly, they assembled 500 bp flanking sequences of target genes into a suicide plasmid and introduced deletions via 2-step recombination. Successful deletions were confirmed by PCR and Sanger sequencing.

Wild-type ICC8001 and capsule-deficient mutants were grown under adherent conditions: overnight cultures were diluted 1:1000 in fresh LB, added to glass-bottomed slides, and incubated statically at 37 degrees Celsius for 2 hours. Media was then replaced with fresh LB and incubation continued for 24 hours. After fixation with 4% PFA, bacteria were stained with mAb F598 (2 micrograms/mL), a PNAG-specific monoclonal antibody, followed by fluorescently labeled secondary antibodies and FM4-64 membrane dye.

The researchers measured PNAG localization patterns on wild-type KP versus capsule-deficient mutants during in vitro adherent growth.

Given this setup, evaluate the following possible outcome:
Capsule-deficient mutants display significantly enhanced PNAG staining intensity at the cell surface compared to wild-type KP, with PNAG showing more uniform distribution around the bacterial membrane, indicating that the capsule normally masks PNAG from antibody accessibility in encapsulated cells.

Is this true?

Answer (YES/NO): NO